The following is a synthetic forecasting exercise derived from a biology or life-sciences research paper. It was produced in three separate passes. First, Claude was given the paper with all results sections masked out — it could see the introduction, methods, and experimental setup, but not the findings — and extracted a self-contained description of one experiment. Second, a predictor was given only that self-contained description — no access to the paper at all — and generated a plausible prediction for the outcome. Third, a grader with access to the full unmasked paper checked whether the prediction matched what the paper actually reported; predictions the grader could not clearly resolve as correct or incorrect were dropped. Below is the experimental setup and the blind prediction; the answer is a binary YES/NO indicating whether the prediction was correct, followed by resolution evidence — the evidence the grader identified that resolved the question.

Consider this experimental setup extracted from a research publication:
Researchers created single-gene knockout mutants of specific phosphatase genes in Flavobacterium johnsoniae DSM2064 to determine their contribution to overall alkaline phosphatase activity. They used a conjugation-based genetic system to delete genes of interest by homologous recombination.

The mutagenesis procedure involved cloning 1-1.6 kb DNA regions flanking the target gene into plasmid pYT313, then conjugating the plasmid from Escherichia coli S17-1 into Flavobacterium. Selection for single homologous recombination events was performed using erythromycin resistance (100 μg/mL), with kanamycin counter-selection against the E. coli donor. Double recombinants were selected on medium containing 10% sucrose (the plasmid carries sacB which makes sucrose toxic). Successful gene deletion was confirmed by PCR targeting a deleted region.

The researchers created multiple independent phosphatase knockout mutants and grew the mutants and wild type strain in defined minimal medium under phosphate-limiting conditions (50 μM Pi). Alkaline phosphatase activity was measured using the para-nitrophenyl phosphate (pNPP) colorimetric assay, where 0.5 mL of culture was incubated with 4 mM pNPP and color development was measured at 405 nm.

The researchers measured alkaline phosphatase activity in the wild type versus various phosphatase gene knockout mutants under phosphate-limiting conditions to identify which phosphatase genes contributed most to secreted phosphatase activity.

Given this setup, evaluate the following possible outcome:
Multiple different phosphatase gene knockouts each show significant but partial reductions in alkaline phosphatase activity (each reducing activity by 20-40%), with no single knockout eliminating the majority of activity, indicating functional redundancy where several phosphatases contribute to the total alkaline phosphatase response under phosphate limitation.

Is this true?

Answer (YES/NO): YES